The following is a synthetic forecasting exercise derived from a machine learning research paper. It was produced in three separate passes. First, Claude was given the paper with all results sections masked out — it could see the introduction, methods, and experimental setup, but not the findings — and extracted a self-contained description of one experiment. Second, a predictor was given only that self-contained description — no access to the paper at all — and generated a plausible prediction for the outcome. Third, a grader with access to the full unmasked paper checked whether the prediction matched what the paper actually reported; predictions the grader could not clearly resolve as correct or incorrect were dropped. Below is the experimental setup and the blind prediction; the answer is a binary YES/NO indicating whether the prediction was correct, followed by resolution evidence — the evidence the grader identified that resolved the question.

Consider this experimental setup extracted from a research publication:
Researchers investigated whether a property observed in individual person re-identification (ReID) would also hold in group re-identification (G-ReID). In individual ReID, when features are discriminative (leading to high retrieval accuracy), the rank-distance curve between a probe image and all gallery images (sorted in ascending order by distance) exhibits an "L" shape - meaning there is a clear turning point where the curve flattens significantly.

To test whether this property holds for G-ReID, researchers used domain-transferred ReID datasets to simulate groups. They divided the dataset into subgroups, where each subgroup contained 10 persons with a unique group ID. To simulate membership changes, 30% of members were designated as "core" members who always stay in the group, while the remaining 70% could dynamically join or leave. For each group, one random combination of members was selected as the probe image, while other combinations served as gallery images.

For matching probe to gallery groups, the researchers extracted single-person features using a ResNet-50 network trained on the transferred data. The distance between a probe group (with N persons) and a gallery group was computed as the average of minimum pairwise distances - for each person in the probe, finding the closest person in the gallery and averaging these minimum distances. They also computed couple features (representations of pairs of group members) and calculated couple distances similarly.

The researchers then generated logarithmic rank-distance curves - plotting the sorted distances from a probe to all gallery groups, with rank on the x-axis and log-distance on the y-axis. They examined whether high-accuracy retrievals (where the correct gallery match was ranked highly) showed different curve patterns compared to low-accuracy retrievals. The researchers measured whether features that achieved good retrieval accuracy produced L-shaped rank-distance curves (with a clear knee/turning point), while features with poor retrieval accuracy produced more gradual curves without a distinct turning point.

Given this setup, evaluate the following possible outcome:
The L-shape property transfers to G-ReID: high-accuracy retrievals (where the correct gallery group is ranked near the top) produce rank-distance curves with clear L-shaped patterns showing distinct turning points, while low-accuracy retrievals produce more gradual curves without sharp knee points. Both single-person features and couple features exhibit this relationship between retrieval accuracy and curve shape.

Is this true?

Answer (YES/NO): YES